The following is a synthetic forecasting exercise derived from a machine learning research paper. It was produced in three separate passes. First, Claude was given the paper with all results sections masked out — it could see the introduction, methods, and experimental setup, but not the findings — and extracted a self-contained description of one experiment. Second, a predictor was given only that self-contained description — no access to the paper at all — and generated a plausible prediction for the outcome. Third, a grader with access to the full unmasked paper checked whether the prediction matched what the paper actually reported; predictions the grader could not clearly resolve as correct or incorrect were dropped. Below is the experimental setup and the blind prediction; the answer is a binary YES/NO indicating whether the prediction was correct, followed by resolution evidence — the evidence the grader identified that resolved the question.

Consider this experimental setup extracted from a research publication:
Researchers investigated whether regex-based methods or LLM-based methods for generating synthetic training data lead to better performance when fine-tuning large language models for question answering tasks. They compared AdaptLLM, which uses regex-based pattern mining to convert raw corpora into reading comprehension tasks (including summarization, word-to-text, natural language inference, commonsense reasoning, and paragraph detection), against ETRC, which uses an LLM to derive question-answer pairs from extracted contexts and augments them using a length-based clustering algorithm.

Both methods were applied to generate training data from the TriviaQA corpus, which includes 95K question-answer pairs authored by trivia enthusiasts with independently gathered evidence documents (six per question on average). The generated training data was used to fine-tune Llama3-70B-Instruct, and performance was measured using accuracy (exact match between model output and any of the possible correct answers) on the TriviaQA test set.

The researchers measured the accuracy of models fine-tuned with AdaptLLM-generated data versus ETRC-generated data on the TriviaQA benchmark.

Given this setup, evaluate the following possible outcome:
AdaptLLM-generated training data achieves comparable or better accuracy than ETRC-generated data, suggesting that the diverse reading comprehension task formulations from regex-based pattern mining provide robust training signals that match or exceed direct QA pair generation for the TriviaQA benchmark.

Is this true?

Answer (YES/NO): NO